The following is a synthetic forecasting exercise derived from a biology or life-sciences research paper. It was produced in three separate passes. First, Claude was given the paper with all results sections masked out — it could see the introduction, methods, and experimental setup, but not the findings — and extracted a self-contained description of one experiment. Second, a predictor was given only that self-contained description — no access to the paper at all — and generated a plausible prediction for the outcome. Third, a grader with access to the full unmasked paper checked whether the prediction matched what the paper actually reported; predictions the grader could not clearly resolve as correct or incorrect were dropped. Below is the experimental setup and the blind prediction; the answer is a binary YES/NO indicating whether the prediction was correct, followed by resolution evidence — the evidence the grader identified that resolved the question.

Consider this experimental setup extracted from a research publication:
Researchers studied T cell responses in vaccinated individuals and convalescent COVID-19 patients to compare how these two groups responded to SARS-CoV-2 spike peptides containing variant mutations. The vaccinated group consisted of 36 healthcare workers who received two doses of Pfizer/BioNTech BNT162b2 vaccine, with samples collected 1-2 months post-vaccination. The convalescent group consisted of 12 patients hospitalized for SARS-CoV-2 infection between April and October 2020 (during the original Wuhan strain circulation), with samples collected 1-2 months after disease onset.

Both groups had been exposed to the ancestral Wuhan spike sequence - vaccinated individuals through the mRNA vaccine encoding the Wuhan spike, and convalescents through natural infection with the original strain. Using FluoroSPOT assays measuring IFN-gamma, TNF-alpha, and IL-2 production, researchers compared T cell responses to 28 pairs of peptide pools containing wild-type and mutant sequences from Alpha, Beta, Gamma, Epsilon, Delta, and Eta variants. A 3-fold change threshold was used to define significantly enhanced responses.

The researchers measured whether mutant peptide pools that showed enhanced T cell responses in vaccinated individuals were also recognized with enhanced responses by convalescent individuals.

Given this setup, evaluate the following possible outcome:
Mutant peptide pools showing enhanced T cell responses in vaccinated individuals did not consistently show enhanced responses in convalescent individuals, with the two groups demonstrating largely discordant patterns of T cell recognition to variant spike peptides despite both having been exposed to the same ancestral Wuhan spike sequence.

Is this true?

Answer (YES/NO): NO